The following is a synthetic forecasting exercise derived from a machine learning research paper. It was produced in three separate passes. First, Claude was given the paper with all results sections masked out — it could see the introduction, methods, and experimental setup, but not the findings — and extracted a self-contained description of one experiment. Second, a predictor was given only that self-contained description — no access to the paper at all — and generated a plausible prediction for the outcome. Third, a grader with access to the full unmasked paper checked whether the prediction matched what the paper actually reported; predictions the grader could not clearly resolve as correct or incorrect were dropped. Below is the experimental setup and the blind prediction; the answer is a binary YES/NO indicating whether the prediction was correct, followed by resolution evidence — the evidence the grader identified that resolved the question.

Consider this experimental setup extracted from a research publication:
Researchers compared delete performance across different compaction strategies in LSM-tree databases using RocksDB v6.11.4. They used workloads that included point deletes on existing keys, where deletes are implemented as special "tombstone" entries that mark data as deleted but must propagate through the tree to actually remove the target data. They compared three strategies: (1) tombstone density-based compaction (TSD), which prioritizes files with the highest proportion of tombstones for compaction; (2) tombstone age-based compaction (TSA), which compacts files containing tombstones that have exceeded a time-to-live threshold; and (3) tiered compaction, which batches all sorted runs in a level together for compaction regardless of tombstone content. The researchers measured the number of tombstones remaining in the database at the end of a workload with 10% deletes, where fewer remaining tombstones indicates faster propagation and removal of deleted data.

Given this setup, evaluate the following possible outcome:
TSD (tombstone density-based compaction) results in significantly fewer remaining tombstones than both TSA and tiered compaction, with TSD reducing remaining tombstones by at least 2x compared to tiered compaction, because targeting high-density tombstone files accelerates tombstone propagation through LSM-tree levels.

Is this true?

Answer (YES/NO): NO